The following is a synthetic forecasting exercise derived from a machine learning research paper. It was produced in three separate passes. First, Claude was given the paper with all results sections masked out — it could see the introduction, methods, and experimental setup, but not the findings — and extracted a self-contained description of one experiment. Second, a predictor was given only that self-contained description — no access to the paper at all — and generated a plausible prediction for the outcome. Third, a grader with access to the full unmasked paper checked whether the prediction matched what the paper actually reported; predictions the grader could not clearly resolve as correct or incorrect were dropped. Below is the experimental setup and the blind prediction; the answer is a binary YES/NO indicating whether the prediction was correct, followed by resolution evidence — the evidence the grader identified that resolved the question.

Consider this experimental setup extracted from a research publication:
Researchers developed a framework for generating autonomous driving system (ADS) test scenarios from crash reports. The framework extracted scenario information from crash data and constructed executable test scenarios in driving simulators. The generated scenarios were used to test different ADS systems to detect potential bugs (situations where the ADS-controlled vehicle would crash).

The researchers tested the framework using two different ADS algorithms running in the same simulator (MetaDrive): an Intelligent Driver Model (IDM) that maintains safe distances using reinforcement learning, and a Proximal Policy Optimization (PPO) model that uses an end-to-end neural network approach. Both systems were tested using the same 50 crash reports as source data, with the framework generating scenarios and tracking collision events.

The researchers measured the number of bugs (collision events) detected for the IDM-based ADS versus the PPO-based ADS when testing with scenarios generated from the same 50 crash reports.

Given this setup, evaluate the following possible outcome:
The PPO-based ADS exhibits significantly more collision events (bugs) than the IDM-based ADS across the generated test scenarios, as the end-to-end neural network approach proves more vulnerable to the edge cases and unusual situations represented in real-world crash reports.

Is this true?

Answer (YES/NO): NO